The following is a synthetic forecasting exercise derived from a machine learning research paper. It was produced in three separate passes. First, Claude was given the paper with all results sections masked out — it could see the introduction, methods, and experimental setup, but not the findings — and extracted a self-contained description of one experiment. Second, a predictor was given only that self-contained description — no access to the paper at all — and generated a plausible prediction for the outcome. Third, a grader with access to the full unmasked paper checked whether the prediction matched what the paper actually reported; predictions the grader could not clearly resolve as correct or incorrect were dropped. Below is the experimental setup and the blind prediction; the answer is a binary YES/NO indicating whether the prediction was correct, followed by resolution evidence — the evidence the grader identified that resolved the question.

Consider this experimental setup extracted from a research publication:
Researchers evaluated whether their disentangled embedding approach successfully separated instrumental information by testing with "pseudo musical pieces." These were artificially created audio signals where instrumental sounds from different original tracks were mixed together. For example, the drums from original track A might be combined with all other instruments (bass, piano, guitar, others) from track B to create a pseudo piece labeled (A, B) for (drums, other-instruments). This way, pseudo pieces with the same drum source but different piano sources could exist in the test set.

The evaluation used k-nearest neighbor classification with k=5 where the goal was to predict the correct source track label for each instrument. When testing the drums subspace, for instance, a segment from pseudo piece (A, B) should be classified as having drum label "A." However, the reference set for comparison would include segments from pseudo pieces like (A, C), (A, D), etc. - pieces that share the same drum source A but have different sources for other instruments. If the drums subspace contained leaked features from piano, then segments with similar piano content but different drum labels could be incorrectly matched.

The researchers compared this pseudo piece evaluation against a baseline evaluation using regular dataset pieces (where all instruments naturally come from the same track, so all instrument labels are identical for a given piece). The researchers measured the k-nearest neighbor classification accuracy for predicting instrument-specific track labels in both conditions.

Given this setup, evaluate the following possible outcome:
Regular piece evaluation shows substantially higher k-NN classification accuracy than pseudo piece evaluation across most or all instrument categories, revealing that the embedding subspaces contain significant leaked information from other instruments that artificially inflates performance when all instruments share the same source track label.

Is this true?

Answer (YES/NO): NO